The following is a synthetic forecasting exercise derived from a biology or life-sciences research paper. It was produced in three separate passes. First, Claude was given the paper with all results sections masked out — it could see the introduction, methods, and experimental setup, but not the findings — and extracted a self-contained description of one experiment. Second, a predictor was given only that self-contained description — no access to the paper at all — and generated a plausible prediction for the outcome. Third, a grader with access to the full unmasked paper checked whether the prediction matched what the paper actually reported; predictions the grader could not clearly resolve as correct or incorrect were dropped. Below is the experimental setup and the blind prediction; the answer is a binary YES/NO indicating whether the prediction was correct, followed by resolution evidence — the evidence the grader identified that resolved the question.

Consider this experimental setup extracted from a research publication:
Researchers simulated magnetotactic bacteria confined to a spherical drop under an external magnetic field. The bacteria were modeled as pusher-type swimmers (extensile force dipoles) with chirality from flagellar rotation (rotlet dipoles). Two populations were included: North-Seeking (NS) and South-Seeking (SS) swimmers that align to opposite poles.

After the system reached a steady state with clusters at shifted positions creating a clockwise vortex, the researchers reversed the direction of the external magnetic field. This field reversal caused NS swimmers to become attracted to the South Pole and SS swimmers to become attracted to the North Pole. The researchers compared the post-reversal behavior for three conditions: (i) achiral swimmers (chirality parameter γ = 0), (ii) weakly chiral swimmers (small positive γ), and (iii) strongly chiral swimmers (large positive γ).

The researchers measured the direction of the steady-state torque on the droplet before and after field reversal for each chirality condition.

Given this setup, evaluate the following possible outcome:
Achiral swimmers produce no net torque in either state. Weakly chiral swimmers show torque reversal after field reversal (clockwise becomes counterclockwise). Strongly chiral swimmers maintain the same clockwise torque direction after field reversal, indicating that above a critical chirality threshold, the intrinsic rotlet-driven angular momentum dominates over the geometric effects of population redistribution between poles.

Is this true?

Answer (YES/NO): NO